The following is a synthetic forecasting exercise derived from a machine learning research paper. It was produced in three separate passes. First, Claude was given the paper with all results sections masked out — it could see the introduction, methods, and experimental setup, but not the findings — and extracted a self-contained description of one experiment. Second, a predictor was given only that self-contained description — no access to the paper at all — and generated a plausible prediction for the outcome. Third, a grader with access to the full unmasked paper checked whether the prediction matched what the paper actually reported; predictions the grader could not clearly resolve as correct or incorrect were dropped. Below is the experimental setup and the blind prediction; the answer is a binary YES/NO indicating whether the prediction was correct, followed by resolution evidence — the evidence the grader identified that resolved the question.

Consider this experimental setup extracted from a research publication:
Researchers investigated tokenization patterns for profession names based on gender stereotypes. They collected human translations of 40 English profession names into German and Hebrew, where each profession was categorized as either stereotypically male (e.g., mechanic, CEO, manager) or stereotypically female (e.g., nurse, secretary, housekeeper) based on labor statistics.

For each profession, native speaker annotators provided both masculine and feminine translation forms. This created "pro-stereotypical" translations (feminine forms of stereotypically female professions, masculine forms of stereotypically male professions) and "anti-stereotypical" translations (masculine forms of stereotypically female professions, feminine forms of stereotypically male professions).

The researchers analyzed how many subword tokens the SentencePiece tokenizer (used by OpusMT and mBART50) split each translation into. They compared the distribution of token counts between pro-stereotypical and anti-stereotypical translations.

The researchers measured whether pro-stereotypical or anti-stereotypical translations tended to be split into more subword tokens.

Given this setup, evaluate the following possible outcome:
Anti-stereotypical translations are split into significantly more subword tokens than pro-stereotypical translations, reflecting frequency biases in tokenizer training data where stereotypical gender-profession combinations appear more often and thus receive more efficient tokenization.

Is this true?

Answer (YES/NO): YES